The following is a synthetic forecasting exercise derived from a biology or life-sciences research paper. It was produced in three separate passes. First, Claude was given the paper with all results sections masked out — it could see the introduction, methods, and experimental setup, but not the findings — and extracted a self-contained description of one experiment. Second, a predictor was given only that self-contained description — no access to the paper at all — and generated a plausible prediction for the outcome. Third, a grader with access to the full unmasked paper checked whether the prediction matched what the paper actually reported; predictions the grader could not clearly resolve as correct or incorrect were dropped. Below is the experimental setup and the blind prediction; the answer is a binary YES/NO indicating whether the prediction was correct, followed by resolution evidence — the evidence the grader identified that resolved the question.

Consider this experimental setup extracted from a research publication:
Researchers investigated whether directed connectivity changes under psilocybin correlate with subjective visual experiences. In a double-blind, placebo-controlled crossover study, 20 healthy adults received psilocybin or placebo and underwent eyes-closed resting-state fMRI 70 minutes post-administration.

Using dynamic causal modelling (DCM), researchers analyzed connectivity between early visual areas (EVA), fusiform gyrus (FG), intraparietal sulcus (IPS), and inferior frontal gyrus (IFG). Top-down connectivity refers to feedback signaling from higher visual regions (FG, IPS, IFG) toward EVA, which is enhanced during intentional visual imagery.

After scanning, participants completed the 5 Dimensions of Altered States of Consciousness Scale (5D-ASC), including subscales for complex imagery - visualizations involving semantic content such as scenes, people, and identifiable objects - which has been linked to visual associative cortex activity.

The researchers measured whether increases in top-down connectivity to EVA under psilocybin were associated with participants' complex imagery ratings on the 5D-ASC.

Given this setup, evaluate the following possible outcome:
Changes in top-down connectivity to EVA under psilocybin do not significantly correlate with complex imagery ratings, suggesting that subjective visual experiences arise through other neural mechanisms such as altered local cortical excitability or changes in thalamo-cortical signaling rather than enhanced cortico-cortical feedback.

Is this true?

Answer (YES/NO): NO